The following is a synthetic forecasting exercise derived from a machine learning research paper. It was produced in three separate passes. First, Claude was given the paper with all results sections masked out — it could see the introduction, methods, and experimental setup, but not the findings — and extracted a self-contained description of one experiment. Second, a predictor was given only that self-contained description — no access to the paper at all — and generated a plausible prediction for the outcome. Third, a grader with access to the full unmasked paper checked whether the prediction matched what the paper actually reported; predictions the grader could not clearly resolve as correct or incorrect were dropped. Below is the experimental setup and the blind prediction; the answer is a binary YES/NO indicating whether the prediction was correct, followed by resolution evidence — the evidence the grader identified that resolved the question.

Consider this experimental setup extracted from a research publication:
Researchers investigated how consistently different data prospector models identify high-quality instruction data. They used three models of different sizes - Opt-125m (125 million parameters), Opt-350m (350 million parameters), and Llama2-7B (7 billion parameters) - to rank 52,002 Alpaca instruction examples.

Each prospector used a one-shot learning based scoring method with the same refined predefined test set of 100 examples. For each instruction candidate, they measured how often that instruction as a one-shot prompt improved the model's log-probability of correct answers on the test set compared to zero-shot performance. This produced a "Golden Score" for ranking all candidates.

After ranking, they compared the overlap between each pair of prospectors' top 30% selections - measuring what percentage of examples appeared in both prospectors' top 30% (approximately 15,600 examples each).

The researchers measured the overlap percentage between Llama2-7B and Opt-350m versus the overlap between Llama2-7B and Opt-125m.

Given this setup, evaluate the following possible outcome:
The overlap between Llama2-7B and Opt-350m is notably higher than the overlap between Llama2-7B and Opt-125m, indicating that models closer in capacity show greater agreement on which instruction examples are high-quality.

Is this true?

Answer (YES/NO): YES